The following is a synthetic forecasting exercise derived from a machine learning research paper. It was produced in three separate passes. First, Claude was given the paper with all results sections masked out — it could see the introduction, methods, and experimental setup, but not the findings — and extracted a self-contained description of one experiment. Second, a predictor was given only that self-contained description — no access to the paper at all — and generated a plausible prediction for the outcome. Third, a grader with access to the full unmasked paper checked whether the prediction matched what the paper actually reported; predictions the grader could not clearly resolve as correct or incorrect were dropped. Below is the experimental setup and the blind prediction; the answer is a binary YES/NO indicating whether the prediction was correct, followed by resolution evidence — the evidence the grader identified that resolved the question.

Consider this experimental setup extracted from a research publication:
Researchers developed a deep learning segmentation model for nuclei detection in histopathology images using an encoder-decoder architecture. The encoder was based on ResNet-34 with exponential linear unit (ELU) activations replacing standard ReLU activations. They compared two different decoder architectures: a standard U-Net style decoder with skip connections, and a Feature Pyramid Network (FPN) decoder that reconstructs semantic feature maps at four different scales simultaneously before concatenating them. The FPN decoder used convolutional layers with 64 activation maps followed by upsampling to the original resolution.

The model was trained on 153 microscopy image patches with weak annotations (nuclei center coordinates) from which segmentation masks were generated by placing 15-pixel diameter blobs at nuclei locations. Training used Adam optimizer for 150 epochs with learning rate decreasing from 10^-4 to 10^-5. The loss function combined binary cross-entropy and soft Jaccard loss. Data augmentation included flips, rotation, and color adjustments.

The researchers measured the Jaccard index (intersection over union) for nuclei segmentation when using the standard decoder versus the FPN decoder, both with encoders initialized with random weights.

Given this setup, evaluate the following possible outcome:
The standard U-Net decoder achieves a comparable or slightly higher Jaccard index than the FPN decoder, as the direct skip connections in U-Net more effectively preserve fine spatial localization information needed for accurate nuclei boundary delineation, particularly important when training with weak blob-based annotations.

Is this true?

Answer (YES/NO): NO